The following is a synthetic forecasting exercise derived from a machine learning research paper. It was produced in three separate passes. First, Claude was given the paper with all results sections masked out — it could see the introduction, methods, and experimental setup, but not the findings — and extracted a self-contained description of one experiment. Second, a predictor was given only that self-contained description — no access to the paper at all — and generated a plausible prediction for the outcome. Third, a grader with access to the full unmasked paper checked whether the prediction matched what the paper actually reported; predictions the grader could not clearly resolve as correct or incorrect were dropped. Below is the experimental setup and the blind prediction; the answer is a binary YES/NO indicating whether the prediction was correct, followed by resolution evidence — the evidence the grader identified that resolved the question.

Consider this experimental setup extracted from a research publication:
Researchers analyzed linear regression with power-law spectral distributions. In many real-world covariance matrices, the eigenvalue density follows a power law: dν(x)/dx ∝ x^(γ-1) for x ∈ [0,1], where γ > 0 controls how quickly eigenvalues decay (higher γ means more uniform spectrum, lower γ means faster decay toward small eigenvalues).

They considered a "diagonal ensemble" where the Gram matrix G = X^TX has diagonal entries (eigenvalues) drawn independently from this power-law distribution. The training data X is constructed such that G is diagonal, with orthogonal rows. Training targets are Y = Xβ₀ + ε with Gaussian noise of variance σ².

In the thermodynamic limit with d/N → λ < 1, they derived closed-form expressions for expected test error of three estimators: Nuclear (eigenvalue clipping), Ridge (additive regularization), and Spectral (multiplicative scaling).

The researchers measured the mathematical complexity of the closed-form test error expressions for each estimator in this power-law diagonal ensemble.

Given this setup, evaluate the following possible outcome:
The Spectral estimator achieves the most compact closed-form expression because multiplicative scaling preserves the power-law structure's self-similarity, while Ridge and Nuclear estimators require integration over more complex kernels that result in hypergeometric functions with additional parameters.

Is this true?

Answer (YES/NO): NO